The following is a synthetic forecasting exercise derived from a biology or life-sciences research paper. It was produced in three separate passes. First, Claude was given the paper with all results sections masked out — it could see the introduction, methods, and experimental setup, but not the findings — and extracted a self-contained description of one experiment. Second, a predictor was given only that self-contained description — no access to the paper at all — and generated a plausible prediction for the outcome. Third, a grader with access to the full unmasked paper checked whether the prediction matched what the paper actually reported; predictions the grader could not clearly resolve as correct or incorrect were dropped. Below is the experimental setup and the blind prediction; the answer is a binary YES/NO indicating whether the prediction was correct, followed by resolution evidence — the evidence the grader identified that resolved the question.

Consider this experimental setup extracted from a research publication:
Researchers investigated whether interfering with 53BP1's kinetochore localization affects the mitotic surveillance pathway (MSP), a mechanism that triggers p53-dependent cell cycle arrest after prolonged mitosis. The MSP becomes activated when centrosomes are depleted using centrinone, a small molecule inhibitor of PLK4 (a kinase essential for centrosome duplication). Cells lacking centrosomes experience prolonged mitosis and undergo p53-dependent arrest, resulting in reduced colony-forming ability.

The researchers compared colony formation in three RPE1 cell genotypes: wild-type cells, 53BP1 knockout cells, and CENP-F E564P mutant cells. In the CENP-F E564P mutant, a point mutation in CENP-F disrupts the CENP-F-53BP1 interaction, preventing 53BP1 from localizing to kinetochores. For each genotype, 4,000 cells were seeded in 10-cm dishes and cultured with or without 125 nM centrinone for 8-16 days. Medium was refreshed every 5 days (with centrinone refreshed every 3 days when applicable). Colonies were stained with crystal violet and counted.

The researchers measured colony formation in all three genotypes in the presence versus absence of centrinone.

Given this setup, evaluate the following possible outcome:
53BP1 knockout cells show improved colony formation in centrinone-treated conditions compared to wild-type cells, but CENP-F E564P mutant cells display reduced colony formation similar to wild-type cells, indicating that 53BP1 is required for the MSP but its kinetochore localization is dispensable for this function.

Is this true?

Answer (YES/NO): YES